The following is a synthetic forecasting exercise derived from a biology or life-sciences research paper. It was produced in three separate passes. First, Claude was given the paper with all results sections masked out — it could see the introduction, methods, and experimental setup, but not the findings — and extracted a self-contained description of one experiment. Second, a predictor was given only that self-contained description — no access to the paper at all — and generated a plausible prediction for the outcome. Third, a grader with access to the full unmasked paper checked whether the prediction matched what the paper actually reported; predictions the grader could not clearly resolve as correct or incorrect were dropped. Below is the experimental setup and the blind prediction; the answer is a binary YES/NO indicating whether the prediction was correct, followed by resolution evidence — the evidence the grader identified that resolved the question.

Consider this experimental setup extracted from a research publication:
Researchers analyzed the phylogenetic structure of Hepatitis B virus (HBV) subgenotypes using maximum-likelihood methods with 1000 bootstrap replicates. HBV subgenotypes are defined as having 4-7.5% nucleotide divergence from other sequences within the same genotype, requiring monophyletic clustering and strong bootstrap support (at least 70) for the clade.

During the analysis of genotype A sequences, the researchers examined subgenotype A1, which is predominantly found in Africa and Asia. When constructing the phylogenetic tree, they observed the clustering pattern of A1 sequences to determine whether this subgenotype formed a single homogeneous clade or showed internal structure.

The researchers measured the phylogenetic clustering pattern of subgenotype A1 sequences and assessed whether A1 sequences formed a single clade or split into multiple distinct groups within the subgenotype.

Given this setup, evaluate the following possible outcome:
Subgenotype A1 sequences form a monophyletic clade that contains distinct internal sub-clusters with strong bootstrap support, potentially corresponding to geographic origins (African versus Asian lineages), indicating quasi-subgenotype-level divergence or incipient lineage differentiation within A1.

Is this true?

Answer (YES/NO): NO